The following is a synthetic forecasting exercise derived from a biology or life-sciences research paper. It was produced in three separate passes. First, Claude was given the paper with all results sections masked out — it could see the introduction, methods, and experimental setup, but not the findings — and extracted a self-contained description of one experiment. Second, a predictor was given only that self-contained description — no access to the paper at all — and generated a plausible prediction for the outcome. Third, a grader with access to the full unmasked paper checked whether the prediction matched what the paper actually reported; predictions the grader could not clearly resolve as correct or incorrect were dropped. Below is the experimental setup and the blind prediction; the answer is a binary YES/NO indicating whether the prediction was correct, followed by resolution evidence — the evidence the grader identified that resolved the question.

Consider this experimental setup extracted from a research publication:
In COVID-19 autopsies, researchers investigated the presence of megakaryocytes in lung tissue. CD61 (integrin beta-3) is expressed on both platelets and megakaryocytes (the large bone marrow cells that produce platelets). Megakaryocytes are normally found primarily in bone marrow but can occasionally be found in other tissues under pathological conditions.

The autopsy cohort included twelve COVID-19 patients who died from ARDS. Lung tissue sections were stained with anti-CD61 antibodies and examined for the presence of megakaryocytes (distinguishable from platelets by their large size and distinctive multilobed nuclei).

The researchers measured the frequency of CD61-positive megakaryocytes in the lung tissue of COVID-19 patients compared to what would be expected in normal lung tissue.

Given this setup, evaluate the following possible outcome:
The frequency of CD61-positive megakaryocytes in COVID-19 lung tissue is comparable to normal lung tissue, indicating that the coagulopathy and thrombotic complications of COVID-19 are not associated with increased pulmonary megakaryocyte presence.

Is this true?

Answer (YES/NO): NO